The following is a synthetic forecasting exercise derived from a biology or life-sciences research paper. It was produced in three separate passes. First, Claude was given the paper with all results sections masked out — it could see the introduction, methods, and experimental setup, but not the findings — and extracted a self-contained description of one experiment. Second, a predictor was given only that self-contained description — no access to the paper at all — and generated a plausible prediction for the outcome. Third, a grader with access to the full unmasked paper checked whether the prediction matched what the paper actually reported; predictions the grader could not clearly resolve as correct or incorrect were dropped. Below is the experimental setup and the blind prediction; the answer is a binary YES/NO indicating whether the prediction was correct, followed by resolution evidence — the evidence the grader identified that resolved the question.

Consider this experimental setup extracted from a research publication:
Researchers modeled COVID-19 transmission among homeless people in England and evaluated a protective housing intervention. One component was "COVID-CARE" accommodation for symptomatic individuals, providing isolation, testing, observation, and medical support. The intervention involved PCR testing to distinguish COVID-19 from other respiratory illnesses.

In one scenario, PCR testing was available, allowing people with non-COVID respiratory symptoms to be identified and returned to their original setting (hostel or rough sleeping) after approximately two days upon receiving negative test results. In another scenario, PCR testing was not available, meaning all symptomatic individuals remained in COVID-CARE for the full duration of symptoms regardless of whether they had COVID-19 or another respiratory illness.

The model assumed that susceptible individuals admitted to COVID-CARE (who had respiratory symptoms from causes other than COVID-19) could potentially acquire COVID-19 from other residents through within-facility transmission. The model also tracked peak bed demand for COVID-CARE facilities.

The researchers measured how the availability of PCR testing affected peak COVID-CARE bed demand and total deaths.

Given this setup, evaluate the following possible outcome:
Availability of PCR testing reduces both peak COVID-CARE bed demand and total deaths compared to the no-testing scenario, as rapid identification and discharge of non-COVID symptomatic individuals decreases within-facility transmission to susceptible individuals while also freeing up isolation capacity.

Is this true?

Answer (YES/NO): YES